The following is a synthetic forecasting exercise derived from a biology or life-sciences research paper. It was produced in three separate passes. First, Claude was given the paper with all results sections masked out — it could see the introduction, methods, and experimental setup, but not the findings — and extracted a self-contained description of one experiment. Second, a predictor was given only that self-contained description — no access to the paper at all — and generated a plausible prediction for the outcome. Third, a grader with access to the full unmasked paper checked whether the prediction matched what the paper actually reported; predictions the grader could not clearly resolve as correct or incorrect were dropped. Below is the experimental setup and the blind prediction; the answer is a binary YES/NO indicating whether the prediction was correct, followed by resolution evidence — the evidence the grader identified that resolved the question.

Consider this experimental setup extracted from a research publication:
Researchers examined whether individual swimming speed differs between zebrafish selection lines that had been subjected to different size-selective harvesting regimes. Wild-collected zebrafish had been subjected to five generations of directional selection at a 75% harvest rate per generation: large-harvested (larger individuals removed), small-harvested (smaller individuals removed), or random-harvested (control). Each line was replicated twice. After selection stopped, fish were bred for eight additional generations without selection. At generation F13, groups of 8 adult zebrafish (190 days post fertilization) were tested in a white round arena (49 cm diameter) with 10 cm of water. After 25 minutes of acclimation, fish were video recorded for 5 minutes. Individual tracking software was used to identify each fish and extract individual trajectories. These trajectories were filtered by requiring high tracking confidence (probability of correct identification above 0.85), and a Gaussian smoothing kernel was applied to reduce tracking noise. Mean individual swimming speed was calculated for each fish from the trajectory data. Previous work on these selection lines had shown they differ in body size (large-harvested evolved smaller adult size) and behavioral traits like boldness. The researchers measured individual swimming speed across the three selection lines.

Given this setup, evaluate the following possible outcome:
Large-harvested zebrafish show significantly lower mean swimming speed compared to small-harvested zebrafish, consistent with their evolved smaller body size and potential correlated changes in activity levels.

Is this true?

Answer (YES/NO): NO